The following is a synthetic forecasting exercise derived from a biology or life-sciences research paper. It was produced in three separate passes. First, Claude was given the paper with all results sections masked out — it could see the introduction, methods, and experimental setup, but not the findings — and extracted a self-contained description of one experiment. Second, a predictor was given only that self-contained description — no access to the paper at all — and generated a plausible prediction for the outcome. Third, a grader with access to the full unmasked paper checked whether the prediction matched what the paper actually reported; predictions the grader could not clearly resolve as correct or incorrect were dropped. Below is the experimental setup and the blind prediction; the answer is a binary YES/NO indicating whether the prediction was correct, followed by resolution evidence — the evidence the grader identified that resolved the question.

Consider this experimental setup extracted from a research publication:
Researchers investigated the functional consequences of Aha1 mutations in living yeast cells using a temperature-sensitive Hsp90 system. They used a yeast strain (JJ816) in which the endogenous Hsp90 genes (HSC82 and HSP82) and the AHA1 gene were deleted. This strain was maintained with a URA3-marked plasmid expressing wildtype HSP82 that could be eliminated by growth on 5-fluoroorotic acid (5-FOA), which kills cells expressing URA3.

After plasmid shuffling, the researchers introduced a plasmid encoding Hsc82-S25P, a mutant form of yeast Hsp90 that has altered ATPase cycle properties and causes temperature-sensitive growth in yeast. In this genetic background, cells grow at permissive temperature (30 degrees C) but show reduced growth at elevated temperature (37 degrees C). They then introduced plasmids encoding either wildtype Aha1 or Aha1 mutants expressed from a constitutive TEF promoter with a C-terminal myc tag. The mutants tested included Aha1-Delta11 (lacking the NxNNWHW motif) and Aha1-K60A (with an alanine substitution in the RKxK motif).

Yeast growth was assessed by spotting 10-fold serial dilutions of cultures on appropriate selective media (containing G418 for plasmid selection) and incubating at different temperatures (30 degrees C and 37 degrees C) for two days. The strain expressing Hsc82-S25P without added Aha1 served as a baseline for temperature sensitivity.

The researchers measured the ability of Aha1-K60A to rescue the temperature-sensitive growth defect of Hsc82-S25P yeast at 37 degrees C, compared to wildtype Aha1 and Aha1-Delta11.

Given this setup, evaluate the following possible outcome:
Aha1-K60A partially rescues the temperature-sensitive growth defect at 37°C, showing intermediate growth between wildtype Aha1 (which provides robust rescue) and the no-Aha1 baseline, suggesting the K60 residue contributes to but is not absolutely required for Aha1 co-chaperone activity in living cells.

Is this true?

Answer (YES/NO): NO